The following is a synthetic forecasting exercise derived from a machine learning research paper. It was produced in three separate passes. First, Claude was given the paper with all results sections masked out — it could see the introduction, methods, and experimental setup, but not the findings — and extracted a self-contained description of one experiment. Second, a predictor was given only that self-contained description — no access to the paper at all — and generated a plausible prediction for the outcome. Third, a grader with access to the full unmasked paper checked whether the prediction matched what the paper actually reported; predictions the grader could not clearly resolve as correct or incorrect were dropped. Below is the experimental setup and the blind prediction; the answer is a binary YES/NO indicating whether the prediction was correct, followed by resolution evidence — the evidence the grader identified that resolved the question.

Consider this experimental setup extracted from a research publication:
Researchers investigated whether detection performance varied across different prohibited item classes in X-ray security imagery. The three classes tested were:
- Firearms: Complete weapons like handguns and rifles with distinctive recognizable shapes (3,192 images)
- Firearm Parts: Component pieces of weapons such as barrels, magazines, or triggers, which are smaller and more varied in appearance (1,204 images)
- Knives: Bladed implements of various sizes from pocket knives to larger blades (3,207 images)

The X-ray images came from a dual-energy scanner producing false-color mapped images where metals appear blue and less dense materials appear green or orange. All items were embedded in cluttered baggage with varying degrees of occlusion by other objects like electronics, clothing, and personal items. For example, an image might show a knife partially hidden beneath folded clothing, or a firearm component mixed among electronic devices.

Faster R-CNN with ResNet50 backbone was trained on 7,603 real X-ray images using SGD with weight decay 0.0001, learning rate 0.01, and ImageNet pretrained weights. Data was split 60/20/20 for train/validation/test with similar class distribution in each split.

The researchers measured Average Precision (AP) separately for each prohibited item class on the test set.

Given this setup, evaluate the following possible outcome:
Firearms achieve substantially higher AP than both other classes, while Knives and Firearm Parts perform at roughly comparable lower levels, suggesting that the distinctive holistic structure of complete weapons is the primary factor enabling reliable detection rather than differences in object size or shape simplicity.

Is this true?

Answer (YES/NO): NO